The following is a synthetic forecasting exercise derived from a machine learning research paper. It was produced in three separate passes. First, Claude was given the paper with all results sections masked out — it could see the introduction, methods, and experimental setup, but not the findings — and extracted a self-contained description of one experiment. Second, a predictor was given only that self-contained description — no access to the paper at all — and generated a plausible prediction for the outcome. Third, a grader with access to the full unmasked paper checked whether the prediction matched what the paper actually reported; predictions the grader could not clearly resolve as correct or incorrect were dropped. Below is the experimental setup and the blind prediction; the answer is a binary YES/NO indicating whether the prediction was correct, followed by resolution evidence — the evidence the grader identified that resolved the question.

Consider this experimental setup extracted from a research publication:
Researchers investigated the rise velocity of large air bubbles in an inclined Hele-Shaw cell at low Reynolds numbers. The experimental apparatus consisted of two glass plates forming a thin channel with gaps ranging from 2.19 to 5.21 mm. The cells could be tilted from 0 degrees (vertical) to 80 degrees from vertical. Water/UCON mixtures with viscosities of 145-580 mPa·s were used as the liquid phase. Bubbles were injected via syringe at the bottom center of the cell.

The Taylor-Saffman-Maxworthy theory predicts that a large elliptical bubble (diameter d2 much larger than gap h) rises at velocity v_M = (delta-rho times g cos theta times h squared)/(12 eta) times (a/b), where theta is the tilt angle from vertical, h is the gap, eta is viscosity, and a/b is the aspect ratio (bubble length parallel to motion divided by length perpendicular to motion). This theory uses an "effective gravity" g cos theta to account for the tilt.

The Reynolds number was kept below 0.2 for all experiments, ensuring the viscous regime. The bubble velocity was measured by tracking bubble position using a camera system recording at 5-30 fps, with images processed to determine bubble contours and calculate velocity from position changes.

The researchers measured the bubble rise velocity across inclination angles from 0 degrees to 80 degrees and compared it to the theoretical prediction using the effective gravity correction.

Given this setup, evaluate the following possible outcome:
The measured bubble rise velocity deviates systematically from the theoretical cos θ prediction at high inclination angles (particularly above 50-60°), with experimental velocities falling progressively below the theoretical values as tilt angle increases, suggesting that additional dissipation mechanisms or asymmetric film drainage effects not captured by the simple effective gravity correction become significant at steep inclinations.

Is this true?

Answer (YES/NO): YES